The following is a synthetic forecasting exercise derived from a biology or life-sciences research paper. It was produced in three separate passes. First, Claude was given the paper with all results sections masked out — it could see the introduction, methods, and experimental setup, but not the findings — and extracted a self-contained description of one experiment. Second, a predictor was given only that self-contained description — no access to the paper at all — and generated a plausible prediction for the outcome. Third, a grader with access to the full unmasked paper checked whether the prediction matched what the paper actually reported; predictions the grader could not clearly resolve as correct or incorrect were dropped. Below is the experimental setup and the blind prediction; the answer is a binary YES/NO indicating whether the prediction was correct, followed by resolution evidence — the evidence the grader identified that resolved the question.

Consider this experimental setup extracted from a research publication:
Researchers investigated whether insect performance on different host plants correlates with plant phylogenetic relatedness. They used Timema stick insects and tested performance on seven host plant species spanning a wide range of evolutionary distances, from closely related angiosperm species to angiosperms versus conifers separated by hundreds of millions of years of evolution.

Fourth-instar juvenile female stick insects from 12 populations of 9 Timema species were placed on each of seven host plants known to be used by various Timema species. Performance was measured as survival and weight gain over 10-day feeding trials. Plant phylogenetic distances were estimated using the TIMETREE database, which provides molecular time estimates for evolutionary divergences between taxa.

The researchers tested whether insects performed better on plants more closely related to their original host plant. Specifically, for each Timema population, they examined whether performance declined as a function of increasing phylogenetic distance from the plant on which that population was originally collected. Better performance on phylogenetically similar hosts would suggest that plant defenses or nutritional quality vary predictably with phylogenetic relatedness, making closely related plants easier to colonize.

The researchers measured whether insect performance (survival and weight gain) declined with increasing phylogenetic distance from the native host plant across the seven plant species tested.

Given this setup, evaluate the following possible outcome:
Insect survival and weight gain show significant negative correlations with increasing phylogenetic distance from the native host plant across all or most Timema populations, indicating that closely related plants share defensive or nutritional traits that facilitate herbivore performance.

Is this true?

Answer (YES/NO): NO